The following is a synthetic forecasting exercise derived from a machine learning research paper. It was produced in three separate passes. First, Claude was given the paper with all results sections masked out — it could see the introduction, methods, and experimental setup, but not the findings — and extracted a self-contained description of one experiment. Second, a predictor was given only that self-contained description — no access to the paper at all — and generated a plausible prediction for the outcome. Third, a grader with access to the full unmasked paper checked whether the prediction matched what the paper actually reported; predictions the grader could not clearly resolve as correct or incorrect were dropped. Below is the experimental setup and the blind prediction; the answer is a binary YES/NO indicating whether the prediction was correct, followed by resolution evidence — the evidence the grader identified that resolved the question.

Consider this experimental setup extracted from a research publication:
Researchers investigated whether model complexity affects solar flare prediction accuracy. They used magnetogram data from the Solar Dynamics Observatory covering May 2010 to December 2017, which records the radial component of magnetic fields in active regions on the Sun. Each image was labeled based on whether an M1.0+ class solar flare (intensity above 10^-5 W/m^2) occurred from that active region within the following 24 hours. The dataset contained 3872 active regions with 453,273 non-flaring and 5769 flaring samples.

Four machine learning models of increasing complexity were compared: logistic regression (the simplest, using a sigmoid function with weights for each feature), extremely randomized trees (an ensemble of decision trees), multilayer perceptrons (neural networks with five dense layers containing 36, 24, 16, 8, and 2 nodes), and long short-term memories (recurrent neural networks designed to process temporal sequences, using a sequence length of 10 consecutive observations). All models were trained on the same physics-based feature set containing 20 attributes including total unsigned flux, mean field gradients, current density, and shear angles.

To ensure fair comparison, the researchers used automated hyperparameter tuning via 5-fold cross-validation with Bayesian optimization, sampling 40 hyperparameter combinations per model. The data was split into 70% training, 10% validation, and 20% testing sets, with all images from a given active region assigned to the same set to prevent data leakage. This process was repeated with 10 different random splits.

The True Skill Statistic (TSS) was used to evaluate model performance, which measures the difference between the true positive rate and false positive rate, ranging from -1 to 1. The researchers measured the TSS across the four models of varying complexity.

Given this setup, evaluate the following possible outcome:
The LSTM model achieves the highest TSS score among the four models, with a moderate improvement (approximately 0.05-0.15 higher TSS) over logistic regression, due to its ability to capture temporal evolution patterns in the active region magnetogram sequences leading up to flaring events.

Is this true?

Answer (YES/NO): NO